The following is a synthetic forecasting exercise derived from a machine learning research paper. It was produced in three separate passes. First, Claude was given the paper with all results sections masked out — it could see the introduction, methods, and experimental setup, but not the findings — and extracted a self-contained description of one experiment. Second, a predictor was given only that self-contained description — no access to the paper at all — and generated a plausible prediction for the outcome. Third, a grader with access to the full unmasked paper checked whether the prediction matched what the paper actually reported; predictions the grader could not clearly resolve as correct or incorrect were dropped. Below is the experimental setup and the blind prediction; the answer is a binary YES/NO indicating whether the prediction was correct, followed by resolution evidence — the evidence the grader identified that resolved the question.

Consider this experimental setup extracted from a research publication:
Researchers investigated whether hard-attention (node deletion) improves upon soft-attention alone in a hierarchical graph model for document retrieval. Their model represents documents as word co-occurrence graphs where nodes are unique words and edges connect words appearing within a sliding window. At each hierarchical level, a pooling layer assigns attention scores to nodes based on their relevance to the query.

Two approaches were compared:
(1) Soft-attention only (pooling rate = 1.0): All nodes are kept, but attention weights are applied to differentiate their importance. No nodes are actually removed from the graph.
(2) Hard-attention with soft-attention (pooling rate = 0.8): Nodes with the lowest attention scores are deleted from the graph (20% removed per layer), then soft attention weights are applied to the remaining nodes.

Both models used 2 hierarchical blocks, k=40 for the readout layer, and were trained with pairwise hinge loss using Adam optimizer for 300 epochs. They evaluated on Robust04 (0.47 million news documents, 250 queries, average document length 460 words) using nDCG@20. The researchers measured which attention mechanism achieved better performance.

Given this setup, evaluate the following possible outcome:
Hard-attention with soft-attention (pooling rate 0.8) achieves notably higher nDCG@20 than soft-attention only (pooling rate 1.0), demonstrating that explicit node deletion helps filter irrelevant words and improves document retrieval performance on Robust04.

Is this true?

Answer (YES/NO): NO